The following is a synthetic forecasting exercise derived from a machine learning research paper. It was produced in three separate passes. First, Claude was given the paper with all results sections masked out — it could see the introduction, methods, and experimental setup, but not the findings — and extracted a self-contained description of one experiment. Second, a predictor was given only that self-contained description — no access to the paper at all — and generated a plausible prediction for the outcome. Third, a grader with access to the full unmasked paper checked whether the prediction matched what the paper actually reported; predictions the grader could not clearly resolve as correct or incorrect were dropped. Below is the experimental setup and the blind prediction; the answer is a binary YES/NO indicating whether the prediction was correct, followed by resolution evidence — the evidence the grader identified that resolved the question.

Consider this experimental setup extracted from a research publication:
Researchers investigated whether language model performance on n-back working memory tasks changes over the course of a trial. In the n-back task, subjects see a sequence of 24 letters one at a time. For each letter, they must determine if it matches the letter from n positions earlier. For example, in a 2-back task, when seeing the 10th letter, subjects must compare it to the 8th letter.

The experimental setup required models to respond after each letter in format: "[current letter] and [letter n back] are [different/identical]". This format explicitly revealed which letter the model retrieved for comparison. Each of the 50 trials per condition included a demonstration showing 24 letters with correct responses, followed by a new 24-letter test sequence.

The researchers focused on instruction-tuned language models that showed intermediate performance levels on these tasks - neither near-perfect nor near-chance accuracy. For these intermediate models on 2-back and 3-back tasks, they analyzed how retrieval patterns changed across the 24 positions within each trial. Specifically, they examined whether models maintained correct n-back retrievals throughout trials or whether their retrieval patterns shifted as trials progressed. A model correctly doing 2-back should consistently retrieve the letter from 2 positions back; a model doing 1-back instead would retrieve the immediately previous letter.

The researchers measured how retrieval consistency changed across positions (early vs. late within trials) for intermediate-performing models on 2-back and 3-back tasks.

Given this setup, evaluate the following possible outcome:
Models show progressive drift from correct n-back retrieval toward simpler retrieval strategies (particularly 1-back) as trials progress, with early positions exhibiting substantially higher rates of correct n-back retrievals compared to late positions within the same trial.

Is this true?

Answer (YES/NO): YES